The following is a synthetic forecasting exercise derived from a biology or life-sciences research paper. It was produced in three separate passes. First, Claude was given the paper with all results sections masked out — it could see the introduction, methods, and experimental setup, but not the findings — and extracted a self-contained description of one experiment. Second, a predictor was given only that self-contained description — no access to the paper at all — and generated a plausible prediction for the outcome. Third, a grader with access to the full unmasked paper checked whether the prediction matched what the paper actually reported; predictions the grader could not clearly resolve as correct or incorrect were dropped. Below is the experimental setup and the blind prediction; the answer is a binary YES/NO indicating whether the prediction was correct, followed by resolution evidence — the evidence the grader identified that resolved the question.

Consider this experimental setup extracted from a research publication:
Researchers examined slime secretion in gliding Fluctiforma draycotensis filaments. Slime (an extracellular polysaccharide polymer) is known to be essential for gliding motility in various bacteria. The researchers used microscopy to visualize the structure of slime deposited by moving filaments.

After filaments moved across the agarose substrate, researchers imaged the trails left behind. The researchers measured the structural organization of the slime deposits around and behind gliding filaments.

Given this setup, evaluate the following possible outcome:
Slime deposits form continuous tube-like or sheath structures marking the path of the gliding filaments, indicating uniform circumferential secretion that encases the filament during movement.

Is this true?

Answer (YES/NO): NO